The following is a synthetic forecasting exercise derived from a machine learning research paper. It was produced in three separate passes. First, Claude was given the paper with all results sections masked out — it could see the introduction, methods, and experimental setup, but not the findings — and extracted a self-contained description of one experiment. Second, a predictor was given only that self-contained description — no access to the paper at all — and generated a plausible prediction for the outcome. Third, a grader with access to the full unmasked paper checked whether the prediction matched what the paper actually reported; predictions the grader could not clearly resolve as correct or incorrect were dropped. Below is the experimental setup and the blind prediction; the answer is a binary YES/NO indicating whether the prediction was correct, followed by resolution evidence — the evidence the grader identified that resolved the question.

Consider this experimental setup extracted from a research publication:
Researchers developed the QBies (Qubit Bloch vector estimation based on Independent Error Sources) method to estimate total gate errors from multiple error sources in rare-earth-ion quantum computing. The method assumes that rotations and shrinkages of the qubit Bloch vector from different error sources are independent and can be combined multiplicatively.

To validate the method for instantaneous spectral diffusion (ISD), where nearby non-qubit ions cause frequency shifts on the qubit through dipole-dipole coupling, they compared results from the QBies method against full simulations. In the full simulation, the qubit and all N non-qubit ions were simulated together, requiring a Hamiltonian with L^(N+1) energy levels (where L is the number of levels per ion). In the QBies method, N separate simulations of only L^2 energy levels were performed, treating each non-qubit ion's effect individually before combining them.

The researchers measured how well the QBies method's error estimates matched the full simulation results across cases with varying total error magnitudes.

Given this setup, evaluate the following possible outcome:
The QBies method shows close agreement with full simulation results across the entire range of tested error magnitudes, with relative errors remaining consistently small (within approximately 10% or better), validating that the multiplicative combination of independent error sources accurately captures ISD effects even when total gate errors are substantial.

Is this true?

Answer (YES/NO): NO